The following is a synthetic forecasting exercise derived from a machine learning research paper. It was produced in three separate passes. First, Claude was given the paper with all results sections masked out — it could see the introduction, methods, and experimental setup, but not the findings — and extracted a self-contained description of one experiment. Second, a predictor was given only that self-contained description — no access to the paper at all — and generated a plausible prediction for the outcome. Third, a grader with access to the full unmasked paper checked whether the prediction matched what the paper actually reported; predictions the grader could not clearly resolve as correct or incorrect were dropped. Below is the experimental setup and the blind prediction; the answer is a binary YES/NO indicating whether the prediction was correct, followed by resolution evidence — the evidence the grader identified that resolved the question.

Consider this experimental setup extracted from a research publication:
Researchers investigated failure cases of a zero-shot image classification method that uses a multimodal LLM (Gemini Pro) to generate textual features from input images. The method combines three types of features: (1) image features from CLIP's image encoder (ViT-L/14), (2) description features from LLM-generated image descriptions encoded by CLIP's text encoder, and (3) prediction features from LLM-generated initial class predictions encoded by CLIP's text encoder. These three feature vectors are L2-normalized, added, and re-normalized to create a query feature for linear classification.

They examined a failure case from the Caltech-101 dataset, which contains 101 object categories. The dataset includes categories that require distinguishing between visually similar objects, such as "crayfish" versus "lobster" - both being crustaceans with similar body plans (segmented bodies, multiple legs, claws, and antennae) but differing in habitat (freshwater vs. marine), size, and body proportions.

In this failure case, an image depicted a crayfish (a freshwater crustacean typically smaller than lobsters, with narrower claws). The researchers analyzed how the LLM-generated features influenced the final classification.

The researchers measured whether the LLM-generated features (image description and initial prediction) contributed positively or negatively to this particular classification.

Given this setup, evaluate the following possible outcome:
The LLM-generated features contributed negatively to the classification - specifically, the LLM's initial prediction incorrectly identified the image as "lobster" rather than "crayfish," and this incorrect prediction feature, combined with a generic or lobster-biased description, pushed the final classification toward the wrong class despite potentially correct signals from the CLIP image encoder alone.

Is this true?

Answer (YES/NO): YES